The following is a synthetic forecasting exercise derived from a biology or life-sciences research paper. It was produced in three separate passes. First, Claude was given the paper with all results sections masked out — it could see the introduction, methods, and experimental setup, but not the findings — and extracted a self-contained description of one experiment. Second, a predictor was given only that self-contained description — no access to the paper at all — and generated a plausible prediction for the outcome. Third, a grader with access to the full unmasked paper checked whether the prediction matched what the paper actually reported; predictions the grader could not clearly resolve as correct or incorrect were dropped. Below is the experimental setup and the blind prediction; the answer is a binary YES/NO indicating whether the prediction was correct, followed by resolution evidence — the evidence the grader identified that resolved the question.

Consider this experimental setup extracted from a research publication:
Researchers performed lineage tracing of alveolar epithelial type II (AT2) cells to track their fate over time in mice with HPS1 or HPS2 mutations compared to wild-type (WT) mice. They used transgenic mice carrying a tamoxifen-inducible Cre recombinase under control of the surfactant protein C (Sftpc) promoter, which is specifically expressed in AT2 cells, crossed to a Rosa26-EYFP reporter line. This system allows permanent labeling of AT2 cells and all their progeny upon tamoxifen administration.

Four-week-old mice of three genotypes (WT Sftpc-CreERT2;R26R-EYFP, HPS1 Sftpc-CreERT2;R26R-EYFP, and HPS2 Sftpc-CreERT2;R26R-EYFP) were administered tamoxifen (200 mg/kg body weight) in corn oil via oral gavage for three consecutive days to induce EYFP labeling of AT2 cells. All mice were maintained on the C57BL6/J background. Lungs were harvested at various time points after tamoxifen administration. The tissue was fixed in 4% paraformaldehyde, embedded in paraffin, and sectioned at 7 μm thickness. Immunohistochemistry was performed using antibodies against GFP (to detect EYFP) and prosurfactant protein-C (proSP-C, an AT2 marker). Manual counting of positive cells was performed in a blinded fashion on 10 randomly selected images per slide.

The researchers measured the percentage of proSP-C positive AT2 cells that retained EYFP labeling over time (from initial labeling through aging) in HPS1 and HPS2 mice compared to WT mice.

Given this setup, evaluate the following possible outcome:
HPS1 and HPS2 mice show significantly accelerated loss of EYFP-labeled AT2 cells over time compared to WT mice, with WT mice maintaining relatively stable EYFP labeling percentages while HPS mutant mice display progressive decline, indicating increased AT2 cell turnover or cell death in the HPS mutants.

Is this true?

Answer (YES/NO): NO